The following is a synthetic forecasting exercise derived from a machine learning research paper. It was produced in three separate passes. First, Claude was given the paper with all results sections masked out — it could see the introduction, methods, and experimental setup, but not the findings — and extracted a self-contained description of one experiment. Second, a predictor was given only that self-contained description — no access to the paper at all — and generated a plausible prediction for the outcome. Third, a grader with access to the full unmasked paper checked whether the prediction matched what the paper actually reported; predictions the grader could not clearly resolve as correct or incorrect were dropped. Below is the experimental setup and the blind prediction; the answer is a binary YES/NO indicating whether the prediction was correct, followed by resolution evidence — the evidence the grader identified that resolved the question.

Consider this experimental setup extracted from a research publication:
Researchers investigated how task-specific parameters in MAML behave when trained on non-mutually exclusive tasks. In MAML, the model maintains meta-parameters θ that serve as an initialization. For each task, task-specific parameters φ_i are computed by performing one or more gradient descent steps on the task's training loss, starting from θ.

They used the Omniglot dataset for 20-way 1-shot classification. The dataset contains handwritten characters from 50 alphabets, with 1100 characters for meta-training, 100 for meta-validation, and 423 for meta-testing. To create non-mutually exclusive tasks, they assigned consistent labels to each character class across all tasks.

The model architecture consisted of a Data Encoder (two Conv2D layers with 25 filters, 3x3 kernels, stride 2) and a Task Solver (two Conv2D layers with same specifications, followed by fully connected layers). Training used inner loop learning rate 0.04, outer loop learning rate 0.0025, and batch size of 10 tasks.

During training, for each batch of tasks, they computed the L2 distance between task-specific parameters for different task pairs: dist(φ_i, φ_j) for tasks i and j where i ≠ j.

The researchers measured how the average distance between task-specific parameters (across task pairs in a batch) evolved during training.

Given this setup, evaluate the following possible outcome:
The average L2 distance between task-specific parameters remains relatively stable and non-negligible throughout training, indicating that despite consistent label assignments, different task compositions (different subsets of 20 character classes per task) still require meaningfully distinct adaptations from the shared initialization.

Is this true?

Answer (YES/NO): NO